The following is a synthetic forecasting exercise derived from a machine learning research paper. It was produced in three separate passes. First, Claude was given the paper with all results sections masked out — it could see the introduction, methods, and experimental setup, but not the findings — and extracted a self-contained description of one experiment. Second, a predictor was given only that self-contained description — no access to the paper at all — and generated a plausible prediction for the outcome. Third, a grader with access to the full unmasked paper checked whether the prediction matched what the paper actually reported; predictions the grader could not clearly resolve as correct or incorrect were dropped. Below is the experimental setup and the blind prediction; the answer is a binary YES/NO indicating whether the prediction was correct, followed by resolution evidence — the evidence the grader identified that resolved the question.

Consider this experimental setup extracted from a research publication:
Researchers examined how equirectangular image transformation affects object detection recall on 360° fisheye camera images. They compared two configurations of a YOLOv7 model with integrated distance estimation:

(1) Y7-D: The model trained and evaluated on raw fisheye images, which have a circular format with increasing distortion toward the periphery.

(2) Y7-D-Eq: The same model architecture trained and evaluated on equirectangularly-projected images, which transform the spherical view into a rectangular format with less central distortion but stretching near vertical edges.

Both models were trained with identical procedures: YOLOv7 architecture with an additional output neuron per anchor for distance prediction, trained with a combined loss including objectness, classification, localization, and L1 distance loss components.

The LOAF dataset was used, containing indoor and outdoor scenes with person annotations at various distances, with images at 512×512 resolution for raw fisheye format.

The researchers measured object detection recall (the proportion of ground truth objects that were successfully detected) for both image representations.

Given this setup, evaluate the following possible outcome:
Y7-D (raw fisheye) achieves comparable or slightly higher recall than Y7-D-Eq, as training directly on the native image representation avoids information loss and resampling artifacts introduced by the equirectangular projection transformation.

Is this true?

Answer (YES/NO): NO